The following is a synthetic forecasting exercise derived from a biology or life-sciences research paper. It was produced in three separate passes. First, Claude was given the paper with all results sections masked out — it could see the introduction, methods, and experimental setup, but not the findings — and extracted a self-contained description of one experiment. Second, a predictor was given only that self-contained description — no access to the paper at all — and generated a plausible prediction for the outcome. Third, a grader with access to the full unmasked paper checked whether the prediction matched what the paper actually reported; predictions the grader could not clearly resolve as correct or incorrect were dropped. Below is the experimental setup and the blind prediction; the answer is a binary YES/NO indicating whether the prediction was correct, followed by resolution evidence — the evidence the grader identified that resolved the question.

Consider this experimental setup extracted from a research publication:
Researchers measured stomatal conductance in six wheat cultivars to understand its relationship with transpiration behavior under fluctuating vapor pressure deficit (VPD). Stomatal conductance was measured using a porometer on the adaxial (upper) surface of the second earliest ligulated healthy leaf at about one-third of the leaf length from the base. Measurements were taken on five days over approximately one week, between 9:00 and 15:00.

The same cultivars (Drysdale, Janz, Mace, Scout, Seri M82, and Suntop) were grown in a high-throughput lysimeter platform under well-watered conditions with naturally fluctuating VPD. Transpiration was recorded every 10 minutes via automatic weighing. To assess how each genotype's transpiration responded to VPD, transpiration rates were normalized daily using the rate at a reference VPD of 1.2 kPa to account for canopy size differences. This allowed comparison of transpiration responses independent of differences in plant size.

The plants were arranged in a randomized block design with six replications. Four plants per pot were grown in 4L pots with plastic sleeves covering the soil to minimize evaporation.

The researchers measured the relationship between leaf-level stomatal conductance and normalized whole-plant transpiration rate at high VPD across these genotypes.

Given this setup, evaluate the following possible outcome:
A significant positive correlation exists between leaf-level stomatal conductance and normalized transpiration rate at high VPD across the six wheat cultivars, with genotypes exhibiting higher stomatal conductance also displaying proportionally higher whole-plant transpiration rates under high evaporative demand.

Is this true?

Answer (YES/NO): NO